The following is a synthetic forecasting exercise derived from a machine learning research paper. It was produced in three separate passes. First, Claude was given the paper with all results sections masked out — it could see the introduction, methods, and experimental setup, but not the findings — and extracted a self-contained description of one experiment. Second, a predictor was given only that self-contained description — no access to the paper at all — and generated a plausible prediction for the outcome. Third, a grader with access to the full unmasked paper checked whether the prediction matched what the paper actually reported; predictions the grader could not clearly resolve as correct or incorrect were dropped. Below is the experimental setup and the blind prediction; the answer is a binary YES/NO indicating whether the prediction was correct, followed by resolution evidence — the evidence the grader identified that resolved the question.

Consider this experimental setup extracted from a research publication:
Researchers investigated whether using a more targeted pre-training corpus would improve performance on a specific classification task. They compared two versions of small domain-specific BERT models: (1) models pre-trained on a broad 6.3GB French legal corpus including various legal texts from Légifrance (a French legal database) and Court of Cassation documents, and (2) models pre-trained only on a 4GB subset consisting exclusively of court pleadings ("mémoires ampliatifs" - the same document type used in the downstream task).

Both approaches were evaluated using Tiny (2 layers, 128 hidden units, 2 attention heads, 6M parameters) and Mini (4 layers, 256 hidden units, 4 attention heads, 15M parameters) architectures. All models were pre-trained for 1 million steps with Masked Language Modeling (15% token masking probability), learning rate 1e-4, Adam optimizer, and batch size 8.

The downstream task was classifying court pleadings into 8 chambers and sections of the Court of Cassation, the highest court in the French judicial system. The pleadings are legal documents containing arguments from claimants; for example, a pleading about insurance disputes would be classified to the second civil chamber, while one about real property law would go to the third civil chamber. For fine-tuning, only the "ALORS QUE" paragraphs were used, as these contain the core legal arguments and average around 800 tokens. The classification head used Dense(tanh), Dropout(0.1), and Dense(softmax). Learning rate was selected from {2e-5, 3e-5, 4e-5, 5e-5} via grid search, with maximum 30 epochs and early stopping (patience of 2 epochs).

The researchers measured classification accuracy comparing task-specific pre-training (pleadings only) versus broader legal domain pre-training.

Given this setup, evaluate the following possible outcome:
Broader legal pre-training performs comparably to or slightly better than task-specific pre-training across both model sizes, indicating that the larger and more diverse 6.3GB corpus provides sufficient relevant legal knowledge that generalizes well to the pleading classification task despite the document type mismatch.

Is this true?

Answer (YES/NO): NO